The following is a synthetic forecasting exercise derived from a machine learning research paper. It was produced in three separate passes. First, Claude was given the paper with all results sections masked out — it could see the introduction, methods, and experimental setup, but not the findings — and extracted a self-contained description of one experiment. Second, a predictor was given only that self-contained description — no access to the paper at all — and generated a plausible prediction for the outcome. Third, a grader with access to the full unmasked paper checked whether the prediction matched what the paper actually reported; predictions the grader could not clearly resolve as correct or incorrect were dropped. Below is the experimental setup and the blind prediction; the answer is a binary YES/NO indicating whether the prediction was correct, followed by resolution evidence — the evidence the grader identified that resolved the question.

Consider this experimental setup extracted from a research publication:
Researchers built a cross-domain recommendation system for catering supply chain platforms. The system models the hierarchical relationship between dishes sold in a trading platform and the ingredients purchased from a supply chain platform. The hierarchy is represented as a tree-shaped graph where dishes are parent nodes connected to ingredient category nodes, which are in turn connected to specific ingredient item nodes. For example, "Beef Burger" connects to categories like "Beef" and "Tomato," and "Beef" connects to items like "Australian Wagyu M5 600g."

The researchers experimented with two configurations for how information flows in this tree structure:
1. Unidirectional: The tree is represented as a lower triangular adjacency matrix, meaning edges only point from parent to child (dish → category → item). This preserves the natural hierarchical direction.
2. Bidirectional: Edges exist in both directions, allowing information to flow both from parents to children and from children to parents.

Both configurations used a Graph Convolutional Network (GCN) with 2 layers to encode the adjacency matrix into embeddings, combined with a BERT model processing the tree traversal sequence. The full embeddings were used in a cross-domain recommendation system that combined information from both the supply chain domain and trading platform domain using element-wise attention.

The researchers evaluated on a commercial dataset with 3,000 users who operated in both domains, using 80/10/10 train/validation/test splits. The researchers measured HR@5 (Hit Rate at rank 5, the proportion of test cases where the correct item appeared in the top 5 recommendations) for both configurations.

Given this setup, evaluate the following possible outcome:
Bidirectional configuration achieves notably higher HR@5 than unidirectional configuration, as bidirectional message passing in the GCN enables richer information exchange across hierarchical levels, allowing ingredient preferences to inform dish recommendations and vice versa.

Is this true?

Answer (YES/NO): NO